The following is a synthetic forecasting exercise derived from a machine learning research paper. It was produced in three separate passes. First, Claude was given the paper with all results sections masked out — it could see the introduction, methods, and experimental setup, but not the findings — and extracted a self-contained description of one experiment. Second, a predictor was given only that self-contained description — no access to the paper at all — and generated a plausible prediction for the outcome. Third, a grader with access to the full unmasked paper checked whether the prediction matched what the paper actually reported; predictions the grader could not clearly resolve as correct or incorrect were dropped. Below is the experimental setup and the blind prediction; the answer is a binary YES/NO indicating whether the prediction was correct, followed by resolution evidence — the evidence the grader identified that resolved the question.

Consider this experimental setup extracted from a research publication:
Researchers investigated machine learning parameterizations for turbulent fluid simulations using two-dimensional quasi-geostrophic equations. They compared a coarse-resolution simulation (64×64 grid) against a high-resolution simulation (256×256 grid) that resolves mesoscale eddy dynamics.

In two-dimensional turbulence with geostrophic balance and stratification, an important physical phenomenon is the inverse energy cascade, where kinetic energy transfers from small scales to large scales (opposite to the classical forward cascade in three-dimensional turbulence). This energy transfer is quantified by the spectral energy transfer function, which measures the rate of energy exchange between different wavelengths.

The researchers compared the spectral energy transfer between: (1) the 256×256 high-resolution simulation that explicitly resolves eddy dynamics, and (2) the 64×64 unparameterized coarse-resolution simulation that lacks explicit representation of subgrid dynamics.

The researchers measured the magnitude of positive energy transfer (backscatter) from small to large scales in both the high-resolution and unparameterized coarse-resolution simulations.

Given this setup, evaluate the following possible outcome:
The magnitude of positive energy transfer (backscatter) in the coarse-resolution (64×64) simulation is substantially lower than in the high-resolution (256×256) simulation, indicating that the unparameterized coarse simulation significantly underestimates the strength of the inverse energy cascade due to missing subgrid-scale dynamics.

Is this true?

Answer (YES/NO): YES